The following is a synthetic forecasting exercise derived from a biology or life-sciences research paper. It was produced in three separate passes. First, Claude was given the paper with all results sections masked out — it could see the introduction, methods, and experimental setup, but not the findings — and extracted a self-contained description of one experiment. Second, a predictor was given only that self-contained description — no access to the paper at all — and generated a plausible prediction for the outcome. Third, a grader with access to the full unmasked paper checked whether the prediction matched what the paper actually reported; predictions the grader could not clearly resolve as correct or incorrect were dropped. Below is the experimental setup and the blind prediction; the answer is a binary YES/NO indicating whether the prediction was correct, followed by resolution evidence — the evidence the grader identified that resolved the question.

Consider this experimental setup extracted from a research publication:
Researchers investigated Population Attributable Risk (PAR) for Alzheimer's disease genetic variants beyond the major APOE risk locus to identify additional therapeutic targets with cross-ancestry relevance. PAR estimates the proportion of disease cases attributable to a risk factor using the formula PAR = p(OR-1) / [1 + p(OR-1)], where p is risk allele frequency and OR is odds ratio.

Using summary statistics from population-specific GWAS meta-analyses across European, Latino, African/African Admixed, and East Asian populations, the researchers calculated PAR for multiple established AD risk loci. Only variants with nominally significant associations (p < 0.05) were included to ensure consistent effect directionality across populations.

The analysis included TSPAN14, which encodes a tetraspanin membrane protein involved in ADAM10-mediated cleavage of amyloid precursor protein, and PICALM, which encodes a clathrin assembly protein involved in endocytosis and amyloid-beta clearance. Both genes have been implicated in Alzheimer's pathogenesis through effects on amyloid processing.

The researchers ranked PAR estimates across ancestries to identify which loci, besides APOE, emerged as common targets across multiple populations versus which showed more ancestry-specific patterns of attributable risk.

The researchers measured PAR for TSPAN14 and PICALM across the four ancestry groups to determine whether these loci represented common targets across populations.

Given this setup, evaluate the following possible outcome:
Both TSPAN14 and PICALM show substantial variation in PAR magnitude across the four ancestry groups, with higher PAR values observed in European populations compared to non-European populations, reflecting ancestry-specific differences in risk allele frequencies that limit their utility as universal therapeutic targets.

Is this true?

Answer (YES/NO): NO